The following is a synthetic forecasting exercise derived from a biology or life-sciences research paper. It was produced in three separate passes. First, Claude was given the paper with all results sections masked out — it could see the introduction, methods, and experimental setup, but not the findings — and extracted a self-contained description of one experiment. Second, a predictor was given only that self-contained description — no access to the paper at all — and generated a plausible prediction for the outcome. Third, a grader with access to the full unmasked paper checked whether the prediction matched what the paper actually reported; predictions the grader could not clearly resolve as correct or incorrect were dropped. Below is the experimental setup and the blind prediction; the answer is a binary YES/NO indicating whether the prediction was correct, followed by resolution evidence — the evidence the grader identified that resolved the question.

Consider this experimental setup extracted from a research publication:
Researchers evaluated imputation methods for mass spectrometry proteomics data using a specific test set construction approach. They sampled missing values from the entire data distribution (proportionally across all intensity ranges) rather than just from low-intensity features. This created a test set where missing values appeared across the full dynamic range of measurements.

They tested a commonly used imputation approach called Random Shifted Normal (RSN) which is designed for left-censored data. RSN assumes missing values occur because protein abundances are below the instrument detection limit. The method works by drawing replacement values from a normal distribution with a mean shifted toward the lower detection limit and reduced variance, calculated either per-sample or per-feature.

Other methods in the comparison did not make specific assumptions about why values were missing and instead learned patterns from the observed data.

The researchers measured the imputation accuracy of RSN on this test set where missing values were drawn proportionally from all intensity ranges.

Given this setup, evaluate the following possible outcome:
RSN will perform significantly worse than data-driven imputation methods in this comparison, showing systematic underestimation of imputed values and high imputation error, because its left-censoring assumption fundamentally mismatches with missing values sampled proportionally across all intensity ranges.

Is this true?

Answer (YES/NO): YES